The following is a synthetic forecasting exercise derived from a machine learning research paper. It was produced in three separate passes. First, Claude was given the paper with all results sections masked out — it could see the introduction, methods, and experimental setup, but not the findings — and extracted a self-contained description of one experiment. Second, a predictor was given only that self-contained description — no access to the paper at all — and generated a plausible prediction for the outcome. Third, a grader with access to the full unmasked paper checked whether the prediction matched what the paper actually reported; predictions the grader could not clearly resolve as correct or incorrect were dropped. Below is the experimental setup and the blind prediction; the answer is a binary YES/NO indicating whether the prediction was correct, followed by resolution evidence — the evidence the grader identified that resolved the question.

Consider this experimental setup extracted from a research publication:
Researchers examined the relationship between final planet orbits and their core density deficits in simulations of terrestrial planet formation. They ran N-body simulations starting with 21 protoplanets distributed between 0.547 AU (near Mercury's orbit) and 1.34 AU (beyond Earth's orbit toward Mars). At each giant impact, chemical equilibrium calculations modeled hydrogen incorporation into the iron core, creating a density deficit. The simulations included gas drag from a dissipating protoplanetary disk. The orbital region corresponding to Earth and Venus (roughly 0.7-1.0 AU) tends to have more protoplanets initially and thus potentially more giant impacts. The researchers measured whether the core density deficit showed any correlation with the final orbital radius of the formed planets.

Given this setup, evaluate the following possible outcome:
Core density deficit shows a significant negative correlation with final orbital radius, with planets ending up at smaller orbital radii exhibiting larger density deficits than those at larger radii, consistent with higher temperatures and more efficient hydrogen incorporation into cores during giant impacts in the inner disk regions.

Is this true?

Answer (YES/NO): NO